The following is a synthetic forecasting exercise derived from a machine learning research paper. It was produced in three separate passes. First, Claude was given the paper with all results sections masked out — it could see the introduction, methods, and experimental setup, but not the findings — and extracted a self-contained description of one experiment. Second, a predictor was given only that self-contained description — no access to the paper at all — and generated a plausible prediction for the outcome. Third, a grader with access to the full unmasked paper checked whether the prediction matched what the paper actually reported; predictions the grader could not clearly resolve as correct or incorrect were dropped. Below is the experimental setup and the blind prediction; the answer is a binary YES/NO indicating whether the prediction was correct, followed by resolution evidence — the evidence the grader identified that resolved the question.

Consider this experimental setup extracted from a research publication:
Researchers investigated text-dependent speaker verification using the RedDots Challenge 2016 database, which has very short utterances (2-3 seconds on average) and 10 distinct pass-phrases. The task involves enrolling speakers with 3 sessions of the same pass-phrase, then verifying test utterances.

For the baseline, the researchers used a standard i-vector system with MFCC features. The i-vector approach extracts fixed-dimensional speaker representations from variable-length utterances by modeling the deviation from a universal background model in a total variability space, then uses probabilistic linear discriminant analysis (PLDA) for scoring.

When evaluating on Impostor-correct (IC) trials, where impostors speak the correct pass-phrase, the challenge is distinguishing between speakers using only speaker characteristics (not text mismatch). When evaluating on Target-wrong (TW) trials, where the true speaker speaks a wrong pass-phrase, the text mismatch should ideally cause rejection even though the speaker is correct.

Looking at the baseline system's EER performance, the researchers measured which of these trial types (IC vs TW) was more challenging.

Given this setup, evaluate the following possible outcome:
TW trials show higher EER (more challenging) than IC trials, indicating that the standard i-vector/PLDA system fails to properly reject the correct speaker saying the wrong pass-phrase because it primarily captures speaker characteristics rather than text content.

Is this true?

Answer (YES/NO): YES